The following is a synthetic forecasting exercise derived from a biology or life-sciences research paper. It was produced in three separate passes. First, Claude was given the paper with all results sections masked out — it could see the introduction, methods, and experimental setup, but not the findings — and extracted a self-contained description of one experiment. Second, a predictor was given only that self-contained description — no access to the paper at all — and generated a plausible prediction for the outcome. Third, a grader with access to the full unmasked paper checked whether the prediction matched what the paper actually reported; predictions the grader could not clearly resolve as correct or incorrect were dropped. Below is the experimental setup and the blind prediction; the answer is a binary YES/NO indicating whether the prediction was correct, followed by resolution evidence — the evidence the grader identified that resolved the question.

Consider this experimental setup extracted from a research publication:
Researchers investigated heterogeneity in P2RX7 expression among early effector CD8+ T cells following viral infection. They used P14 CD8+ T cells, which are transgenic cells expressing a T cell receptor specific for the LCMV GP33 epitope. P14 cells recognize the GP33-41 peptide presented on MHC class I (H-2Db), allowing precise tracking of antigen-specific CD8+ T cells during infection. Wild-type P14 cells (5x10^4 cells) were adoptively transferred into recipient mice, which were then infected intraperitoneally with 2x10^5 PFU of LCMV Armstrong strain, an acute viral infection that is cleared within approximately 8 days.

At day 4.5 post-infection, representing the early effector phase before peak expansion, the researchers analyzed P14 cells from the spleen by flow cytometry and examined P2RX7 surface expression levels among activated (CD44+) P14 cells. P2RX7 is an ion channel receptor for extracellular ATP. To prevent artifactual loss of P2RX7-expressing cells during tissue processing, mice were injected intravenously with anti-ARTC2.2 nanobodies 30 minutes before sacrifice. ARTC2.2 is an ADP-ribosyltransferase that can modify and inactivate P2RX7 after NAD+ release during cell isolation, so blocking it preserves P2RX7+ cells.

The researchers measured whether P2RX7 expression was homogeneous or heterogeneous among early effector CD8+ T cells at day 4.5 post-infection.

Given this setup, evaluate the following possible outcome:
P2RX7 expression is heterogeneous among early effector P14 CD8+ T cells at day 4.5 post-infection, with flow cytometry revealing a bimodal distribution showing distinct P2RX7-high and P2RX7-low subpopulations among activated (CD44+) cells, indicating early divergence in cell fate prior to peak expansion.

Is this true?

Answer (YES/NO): NO